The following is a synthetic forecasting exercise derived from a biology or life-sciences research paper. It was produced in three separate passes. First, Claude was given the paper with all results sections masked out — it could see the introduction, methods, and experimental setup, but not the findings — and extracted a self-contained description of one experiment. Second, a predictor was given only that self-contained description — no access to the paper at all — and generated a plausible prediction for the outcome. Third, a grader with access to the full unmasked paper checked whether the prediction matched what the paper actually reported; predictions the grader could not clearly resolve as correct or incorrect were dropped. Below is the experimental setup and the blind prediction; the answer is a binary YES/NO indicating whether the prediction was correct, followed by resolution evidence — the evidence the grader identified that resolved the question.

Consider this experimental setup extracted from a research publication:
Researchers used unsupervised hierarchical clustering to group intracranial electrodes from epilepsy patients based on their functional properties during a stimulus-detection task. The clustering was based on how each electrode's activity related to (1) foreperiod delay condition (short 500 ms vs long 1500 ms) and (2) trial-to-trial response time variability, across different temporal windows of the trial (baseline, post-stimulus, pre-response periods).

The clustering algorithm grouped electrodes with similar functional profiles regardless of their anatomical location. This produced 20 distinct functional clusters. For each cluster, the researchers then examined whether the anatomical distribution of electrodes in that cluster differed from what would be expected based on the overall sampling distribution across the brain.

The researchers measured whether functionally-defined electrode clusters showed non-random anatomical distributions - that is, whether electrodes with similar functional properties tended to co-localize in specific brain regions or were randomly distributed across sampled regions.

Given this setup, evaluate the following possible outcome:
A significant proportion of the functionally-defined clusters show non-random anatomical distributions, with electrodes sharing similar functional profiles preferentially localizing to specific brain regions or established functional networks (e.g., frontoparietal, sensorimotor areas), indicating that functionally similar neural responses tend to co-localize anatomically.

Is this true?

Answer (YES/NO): NO